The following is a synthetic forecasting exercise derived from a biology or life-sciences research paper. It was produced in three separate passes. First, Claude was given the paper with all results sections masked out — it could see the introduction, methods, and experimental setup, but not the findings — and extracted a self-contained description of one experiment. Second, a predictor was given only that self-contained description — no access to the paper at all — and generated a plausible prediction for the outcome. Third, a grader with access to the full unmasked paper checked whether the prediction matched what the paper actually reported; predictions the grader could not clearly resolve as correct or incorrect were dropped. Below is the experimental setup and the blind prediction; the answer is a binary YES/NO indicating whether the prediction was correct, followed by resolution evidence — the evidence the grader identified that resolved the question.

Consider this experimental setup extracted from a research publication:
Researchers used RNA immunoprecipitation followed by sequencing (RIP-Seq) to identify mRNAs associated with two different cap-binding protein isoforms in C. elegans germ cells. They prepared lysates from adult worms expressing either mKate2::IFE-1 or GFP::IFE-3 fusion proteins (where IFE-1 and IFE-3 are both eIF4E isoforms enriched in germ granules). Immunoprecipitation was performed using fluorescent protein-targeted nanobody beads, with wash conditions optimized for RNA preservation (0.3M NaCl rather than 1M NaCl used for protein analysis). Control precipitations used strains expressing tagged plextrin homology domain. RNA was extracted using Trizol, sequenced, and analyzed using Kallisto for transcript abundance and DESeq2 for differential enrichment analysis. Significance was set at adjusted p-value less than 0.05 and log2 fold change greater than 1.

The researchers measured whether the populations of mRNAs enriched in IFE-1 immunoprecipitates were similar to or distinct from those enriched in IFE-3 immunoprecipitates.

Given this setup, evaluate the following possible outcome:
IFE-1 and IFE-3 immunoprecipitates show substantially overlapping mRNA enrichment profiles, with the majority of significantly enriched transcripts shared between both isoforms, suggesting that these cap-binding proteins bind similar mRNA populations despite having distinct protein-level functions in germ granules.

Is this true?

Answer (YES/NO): NO